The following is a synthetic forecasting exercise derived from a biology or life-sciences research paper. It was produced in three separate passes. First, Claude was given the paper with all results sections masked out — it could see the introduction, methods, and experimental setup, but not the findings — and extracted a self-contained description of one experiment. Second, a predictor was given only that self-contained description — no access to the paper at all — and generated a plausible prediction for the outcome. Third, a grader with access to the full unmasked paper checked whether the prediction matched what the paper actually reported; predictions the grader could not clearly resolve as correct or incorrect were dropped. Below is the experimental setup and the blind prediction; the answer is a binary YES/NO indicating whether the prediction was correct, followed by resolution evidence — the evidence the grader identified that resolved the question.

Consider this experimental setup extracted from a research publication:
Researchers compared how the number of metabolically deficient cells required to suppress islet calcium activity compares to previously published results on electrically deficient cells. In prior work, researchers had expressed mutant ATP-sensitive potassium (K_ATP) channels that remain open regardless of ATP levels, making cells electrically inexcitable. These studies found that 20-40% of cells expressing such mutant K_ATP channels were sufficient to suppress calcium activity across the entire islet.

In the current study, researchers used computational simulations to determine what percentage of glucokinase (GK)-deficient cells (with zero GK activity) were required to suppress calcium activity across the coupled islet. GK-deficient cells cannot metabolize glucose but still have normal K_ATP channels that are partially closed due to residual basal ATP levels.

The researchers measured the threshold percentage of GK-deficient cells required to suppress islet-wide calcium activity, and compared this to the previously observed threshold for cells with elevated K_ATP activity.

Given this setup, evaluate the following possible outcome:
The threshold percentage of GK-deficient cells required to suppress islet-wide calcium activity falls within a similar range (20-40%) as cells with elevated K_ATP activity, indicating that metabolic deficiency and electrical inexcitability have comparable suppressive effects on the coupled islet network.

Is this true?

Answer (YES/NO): NO